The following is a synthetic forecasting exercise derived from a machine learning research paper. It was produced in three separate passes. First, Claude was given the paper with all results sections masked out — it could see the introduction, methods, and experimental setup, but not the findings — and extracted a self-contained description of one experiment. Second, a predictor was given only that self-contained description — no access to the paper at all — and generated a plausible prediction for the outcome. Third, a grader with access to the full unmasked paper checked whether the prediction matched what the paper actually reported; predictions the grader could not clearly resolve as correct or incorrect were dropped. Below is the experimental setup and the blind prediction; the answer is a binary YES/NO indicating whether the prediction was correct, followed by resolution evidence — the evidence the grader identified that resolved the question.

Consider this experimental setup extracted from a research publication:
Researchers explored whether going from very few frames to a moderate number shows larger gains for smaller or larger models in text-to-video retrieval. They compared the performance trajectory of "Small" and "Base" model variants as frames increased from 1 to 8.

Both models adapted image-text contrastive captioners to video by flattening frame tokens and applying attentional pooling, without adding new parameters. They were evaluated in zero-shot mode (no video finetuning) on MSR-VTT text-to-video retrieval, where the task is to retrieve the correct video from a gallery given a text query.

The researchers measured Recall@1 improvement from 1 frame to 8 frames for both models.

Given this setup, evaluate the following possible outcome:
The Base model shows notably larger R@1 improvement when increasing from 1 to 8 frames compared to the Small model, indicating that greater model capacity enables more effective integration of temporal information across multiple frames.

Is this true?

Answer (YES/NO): YES